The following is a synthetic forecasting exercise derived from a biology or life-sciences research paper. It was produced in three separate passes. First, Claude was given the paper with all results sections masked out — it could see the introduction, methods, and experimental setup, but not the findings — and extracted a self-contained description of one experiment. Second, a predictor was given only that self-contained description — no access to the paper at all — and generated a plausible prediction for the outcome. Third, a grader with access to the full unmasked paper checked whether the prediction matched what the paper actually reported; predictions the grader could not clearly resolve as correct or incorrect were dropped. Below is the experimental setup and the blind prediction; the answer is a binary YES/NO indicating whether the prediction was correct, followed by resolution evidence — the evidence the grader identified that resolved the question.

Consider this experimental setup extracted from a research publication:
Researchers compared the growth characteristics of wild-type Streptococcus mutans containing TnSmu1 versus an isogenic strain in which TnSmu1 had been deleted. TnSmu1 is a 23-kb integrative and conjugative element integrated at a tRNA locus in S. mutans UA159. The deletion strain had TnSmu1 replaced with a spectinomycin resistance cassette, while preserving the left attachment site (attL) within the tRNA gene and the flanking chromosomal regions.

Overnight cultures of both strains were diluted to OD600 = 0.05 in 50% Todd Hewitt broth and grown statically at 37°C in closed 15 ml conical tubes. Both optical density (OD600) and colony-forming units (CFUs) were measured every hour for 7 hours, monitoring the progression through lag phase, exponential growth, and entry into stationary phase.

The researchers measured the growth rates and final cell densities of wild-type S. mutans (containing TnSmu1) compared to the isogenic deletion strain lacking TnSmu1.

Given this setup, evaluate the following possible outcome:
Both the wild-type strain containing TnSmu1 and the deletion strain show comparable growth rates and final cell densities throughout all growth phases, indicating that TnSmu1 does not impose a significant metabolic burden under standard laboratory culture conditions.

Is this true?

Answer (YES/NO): YES